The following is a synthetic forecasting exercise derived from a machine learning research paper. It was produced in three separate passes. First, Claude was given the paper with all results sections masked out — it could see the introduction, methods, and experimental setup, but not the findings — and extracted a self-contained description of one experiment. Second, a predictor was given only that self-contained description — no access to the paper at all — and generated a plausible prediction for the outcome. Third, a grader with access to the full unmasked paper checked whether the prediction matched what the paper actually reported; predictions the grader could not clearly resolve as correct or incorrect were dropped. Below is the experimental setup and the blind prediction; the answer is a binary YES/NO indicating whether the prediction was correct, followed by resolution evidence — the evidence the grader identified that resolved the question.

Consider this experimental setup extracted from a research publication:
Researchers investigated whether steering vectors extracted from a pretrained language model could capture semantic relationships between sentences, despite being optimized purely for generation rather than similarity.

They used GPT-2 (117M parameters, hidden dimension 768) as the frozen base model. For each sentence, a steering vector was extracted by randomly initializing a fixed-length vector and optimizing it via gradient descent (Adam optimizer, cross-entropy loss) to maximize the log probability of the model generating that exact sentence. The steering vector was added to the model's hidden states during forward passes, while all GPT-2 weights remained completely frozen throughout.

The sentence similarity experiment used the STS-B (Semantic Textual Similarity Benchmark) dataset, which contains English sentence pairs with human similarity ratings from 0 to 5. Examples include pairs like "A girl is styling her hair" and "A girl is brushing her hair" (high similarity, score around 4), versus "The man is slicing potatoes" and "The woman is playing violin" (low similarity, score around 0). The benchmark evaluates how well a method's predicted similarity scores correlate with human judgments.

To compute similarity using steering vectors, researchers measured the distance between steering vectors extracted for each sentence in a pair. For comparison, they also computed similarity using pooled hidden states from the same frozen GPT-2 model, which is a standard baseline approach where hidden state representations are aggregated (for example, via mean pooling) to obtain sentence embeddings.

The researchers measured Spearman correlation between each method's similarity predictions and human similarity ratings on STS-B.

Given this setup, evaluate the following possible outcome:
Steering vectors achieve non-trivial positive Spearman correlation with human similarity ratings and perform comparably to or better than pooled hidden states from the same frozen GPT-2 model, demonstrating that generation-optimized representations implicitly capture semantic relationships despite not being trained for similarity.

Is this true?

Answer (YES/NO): YES